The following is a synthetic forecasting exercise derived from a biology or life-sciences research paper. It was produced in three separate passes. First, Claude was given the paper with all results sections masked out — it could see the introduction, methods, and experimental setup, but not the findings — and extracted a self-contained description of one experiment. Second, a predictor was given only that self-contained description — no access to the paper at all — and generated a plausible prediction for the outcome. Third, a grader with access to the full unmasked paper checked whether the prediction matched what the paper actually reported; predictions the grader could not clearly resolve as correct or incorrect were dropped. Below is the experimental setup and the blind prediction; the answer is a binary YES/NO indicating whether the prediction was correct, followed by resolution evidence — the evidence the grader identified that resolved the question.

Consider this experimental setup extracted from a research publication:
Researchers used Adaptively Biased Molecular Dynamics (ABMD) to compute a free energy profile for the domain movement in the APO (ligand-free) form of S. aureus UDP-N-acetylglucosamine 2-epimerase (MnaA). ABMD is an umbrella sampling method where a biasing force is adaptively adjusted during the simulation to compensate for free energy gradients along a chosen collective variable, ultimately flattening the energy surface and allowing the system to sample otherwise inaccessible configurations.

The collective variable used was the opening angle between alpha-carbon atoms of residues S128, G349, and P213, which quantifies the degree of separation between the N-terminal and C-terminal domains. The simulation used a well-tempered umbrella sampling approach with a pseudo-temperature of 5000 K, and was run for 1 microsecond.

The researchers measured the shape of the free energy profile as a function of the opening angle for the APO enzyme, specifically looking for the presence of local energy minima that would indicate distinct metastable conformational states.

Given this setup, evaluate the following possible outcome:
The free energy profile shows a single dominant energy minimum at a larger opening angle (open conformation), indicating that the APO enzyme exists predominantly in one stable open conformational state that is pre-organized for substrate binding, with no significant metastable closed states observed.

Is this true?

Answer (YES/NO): YES